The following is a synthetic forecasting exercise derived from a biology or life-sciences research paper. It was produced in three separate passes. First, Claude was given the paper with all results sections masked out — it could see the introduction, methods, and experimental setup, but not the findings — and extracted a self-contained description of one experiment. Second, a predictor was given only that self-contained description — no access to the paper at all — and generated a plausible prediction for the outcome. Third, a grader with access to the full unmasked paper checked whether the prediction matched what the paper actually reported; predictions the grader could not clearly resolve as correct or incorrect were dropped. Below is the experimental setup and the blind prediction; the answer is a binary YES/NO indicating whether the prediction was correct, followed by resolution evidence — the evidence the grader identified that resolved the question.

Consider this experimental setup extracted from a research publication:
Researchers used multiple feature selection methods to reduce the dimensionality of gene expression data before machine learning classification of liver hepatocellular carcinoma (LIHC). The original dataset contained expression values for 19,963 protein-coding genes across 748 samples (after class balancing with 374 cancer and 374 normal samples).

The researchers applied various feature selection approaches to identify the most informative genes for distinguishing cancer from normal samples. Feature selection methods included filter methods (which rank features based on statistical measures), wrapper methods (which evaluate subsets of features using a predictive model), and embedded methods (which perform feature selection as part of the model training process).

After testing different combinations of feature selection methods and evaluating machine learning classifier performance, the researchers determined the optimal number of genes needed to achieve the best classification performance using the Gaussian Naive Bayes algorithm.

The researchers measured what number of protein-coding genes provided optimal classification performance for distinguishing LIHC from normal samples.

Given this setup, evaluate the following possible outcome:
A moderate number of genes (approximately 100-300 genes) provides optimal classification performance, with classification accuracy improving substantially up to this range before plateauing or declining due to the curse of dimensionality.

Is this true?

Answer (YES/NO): NO